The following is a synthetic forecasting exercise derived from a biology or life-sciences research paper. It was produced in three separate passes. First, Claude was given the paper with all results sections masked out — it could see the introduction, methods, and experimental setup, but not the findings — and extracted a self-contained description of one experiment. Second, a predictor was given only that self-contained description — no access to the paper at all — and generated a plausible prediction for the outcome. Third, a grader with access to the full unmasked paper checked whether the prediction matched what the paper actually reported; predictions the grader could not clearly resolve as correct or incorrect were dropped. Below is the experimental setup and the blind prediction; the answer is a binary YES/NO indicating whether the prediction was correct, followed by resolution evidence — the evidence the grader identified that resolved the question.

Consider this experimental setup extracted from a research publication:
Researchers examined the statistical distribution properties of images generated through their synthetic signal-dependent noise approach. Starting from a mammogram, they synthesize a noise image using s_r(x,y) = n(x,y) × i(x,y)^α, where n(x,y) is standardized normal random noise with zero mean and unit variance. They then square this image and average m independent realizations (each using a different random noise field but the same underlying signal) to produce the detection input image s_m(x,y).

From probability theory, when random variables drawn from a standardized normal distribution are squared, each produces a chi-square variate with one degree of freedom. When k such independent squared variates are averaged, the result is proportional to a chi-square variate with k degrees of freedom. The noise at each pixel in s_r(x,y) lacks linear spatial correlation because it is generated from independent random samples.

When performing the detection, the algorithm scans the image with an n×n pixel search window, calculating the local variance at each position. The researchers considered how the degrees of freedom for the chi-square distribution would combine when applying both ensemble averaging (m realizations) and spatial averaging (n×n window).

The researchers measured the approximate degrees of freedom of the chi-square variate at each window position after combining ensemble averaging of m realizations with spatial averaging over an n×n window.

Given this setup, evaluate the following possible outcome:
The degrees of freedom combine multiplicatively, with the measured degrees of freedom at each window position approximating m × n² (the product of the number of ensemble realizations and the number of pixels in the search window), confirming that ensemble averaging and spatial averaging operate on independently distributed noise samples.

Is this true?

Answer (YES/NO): NO